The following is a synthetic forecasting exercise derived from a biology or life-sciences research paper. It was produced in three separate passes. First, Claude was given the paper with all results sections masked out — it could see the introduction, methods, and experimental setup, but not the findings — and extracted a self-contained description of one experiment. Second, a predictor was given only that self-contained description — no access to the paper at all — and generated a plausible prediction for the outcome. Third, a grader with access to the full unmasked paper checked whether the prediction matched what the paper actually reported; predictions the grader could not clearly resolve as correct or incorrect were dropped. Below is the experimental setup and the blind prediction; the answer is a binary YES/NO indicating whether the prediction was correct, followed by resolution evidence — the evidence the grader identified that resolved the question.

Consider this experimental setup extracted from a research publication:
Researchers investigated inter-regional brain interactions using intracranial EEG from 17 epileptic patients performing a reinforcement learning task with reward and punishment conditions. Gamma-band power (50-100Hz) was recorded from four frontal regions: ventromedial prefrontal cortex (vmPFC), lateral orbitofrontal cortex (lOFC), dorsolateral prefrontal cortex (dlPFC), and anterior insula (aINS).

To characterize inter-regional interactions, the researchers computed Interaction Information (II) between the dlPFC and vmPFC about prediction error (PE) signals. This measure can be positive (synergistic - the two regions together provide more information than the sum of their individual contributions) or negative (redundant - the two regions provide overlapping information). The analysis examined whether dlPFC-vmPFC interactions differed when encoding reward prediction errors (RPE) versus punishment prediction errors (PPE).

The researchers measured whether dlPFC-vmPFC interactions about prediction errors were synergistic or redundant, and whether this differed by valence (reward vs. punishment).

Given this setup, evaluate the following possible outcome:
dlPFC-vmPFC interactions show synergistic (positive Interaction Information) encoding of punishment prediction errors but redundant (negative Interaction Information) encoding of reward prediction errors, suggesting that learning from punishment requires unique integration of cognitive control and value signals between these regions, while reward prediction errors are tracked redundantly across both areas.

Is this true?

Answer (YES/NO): NO